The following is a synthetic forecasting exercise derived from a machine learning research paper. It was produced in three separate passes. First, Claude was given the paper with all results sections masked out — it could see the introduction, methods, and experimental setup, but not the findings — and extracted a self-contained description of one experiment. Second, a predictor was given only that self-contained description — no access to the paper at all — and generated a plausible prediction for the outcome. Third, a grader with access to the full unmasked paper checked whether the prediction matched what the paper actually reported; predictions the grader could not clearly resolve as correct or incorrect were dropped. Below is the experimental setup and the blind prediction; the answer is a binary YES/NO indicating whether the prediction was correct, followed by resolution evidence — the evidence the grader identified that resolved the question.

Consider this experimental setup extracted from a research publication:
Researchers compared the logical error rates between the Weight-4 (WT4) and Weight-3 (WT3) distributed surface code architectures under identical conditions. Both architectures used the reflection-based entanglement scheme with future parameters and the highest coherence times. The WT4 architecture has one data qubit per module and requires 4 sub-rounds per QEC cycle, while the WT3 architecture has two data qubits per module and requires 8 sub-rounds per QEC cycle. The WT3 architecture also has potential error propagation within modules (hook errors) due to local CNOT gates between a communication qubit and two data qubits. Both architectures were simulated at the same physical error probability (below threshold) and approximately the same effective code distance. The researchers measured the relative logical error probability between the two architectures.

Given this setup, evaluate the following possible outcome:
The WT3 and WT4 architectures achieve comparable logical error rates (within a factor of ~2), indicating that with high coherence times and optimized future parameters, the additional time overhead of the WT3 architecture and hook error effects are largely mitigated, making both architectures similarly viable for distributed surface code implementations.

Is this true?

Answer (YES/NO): YES